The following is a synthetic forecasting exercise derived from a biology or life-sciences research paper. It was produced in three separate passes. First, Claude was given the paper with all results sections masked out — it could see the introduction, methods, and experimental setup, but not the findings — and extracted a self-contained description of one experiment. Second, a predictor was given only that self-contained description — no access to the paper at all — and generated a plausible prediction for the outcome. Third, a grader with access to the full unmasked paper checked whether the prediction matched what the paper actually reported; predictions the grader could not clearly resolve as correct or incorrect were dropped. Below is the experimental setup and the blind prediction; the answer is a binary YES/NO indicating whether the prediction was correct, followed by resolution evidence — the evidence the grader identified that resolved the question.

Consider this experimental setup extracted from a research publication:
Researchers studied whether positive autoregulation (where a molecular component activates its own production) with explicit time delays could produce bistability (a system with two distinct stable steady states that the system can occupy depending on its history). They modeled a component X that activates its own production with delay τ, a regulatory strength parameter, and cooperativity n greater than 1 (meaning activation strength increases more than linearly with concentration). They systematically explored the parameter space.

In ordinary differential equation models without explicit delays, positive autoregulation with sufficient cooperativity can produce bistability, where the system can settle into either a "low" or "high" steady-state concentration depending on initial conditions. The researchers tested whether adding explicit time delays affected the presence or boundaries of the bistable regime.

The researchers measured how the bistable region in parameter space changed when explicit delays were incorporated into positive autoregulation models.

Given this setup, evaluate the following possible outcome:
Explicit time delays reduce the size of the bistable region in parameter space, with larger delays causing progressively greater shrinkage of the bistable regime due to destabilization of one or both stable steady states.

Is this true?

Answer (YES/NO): NO